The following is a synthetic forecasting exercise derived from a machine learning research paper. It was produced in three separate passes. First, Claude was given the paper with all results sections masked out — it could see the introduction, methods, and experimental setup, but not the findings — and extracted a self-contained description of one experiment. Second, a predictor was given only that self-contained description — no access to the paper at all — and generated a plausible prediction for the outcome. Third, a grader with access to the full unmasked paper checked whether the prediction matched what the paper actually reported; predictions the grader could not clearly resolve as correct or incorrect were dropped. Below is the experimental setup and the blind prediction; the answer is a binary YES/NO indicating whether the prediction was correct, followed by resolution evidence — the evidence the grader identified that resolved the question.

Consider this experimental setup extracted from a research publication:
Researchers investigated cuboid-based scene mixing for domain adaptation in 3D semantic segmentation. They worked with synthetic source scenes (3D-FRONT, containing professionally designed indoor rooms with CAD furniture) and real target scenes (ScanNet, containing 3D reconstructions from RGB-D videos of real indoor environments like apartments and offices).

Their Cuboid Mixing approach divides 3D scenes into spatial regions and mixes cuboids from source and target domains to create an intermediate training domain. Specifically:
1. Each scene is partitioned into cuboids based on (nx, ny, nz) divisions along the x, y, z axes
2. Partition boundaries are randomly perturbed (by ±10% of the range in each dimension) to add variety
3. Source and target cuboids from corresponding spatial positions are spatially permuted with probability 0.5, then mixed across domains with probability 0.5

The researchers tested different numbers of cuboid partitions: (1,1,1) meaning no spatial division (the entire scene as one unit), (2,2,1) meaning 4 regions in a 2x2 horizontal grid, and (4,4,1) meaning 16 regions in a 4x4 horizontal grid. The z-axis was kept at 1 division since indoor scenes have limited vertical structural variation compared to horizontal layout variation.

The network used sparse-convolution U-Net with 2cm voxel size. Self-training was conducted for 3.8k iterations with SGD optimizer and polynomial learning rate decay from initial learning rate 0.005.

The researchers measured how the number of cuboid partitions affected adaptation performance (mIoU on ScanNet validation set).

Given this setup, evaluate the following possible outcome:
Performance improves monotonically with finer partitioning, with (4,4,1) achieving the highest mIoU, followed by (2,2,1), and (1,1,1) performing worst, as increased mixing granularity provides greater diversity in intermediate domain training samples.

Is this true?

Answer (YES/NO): NO